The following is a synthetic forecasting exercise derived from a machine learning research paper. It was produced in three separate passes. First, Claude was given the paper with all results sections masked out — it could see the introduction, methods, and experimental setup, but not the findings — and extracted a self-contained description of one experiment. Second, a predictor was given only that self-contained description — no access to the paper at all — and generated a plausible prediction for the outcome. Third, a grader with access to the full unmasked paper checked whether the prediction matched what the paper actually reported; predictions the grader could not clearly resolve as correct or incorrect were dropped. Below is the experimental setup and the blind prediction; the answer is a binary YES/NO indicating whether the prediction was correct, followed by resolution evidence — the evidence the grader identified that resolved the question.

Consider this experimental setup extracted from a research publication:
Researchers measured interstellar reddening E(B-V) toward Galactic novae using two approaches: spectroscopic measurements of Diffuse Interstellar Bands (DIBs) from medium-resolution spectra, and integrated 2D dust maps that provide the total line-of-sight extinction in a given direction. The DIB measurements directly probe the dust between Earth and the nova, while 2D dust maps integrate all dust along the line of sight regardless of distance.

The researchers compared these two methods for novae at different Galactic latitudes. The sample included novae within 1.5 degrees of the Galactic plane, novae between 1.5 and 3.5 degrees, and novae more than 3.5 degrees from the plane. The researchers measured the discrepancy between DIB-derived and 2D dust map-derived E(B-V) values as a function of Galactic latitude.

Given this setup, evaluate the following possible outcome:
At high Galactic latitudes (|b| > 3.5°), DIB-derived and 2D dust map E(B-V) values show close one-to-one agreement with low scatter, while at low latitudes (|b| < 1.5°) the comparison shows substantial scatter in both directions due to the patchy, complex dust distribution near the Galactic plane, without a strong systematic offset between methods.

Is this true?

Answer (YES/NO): NO